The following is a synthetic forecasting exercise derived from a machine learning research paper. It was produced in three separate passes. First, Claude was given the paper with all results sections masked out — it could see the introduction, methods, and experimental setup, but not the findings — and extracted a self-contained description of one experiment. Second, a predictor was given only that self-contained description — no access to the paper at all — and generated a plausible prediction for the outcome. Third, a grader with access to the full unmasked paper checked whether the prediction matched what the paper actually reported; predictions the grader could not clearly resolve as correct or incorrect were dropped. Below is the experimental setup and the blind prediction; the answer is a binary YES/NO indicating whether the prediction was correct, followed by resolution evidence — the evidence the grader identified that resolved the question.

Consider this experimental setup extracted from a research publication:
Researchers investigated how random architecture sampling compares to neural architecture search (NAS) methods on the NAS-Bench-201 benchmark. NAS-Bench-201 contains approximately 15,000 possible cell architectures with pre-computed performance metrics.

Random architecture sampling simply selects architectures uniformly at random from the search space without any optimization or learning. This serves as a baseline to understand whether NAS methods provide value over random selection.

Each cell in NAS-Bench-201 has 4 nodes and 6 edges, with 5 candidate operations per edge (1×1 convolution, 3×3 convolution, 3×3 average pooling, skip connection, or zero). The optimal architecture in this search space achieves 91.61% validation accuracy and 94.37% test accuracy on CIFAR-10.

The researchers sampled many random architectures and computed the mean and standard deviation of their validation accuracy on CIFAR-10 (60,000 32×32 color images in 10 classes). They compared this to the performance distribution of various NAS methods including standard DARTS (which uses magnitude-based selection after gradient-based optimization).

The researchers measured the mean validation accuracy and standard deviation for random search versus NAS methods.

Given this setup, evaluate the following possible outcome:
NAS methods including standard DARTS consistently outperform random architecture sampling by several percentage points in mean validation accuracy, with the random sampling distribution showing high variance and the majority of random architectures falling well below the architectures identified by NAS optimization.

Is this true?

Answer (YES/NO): NO